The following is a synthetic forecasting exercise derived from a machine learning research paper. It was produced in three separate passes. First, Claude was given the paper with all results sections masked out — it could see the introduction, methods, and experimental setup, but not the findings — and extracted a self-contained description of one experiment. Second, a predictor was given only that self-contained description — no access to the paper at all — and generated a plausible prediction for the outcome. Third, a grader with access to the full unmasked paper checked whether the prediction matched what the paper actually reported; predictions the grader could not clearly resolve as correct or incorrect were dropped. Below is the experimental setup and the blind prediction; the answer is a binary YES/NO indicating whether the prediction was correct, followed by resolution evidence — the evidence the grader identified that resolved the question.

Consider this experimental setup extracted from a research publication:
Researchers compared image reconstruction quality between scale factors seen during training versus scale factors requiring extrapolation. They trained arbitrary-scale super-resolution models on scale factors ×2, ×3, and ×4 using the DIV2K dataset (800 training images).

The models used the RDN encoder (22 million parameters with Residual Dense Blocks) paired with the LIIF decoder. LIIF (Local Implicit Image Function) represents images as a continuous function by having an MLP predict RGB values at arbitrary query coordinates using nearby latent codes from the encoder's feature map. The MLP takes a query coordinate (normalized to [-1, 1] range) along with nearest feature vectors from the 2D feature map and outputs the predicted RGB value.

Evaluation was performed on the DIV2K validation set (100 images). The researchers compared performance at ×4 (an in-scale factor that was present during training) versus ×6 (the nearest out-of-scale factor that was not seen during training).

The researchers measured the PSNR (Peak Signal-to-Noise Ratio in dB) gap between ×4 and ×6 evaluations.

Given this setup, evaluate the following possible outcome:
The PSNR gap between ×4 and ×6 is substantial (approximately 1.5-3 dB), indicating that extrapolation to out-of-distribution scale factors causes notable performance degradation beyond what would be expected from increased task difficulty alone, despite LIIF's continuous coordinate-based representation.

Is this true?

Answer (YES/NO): YES